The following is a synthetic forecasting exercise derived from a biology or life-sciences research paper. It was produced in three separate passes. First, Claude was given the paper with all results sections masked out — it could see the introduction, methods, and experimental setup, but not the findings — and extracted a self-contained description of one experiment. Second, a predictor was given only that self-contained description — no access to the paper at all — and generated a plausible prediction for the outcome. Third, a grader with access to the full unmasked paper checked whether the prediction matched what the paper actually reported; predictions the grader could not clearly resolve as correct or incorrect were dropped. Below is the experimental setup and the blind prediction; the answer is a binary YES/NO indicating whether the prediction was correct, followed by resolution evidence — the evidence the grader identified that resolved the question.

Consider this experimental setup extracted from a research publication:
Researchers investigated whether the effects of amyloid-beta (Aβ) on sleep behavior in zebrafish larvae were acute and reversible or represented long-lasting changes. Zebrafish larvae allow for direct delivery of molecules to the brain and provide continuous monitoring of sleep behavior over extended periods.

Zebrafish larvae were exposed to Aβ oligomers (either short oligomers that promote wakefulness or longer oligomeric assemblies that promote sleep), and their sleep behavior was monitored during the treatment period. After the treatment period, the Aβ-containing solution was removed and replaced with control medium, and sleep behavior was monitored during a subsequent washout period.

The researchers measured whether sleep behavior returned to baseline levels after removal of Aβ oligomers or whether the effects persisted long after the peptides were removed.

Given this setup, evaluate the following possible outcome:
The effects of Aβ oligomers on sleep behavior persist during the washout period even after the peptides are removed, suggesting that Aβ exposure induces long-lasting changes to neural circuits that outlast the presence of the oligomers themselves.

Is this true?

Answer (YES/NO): NO